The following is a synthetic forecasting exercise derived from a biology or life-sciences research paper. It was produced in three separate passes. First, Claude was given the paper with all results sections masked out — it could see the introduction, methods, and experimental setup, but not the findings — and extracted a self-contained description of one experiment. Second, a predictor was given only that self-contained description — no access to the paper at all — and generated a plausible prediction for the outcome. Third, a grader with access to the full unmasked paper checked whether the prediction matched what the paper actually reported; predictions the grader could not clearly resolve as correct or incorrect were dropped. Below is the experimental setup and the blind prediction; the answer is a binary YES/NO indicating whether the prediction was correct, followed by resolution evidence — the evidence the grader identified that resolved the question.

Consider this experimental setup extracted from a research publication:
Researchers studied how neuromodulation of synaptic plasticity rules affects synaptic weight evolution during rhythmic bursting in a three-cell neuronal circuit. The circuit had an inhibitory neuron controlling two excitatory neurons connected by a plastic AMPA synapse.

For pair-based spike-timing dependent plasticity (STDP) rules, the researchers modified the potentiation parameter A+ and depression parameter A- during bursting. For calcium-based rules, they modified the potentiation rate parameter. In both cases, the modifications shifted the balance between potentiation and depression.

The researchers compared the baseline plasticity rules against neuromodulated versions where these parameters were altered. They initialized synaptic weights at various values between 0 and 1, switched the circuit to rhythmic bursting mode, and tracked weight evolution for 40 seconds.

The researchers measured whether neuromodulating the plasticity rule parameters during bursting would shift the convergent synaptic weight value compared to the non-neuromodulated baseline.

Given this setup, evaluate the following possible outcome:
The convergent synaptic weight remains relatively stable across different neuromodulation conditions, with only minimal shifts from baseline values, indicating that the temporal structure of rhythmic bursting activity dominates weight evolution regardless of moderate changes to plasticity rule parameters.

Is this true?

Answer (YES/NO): NO